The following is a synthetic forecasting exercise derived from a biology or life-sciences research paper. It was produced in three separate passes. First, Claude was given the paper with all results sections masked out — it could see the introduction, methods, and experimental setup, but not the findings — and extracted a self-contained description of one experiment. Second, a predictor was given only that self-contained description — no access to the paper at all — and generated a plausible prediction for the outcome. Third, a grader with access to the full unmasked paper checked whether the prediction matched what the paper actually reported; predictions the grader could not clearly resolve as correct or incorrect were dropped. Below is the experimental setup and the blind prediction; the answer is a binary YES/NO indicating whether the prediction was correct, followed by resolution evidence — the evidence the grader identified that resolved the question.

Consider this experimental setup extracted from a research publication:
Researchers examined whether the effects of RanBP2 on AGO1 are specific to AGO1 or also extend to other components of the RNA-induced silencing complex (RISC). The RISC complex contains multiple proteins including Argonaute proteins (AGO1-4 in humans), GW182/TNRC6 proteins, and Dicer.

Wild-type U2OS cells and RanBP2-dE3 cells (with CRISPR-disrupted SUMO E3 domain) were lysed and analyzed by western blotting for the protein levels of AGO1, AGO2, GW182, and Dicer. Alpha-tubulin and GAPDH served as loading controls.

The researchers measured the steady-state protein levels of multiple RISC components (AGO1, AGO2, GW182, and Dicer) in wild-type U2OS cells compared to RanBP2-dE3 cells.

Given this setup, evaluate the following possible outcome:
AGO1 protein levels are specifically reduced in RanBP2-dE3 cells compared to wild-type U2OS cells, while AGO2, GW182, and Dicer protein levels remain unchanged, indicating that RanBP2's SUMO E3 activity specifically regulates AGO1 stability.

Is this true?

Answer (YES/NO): NO